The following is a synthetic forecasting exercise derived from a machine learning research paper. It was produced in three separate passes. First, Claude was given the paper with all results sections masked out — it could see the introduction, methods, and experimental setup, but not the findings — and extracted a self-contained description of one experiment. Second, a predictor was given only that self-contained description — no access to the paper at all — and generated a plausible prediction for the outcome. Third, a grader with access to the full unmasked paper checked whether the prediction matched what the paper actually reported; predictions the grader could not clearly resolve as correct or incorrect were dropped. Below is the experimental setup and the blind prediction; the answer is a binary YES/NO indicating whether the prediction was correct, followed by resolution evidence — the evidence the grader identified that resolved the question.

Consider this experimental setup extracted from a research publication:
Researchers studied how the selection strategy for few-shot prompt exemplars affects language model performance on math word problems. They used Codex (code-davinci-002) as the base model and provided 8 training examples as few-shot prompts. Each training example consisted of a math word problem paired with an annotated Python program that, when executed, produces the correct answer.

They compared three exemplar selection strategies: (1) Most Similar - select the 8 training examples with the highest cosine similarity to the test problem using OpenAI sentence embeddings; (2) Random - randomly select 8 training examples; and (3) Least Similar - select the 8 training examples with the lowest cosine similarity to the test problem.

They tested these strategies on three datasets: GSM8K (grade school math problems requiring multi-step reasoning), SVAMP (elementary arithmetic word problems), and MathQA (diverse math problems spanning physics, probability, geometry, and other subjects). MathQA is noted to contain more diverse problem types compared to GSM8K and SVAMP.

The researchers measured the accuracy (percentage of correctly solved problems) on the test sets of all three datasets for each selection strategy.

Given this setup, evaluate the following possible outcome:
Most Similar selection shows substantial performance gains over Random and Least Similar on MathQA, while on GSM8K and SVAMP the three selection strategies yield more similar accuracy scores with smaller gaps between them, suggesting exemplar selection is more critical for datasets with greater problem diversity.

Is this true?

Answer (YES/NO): YES